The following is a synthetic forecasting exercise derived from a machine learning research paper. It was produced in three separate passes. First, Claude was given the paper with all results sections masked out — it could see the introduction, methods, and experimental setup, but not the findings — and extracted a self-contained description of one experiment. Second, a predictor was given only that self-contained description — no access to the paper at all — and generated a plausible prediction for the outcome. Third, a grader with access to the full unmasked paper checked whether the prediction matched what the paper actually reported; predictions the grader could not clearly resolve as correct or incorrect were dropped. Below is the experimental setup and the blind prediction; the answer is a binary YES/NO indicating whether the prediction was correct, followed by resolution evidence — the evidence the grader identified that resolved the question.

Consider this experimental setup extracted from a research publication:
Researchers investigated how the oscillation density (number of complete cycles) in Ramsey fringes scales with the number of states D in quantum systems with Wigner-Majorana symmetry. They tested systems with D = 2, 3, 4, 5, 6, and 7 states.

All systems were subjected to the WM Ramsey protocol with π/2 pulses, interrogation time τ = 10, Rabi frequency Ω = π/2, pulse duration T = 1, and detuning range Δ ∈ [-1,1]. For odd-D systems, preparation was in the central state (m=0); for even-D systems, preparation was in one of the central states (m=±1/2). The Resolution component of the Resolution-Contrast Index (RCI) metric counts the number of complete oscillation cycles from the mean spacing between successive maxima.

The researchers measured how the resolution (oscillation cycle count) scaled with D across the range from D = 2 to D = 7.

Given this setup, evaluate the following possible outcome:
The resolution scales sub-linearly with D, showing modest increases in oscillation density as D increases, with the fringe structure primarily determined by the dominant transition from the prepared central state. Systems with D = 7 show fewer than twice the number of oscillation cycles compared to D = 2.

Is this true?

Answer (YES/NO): NO